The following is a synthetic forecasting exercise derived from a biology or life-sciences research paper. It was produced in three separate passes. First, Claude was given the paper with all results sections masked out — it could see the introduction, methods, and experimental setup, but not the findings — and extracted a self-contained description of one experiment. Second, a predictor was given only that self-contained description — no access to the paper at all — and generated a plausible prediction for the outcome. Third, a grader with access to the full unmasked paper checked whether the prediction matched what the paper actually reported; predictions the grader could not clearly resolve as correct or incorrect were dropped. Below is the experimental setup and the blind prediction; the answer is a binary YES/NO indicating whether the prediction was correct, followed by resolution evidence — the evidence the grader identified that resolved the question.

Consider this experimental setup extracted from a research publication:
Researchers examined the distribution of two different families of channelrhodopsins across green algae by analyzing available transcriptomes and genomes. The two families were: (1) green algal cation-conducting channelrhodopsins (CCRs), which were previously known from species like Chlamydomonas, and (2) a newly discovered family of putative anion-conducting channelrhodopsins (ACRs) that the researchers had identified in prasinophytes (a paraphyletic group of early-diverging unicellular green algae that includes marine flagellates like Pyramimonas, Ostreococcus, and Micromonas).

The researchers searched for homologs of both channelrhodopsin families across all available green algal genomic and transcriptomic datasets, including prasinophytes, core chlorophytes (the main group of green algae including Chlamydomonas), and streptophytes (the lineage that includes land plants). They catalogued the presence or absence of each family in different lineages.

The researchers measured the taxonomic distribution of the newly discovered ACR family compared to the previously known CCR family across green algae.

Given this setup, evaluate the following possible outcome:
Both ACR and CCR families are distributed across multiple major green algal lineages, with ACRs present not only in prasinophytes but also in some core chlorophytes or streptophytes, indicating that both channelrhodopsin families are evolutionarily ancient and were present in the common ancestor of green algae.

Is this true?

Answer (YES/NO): NO